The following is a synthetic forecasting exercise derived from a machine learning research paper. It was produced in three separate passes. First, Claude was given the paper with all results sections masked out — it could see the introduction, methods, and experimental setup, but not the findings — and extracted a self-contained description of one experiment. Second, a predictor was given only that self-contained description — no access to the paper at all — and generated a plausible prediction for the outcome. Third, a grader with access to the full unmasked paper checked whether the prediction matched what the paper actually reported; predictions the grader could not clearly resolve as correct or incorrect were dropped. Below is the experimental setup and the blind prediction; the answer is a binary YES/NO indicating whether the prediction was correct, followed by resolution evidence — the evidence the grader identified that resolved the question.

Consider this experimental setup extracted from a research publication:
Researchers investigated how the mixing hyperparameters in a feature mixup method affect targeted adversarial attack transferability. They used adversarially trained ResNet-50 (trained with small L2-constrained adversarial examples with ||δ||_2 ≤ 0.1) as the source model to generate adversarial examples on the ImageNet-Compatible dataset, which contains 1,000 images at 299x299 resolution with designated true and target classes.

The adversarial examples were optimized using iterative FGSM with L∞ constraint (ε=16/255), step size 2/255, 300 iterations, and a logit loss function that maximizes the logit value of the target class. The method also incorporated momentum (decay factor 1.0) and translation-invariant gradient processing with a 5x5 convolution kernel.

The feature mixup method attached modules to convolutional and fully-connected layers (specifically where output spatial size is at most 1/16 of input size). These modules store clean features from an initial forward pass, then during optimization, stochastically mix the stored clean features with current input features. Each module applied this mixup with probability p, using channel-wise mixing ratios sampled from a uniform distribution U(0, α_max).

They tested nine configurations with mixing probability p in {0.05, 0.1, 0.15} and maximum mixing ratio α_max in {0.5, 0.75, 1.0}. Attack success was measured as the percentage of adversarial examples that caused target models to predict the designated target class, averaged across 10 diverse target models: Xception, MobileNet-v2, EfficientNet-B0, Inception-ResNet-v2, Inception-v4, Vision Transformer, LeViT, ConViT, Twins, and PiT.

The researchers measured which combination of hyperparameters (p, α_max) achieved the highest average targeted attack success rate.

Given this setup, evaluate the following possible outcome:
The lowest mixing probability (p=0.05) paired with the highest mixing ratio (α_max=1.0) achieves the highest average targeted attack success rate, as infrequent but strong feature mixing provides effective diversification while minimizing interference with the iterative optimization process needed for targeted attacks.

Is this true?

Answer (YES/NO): NO